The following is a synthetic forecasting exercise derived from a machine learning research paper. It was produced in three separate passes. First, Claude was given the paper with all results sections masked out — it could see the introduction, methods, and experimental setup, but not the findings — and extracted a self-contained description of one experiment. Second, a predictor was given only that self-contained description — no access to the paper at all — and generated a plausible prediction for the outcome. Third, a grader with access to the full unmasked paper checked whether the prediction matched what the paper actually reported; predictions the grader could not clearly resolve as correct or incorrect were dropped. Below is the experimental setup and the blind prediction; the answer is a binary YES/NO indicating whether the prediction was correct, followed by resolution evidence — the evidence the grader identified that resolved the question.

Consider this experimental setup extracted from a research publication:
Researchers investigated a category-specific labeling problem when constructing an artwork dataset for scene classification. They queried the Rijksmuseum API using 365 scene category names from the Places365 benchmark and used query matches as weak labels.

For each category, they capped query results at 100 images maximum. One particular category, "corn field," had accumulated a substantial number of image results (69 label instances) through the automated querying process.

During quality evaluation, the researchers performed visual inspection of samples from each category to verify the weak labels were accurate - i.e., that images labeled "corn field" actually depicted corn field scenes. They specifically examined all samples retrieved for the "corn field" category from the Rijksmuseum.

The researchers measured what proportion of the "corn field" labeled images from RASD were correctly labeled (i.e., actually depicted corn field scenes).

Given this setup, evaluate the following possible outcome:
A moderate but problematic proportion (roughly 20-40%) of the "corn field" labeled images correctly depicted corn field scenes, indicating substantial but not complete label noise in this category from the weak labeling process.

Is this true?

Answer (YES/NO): NO